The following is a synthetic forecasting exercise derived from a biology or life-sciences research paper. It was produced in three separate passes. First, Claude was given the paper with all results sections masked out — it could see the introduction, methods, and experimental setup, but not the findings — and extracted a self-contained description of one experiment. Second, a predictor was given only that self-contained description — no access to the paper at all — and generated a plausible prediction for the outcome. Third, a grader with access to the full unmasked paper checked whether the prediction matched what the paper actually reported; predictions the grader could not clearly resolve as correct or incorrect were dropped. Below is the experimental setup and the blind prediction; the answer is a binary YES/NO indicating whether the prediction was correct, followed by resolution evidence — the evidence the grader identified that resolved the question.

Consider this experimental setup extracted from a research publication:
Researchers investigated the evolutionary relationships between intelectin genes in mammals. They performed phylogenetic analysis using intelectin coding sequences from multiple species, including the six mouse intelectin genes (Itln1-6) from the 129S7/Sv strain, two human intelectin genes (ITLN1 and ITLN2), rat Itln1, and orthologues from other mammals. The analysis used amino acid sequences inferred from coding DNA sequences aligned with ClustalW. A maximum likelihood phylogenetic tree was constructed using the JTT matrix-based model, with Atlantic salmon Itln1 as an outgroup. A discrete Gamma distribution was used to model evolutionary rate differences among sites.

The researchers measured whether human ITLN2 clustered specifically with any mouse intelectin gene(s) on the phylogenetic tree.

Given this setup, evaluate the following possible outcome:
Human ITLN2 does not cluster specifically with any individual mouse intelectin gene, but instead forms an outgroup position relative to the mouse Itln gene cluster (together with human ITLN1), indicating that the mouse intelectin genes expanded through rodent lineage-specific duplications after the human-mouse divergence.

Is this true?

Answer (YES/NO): YES